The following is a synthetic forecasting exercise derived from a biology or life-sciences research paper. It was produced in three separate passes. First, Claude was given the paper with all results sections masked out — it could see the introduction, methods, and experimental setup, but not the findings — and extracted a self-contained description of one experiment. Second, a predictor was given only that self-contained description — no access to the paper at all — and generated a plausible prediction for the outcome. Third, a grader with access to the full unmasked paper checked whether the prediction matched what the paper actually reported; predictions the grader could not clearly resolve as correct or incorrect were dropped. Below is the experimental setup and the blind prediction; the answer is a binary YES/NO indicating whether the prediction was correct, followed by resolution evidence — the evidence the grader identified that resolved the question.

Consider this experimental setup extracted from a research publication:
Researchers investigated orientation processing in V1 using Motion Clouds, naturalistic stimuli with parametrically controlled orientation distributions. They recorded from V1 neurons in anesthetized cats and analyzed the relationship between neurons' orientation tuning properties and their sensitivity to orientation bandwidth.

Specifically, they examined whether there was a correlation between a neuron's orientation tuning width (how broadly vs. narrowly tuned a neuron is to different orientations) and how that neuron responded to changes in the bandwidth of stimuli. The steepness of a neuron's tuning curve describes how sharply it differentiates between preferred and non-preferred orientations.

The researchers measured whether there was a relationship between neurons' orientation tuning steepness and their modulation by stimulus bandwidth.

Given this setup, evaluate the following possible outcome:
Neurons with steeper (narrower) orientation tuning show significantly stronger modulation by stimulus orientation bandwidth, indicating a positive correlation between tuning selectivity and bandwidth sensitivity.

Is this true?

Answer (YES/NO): NO